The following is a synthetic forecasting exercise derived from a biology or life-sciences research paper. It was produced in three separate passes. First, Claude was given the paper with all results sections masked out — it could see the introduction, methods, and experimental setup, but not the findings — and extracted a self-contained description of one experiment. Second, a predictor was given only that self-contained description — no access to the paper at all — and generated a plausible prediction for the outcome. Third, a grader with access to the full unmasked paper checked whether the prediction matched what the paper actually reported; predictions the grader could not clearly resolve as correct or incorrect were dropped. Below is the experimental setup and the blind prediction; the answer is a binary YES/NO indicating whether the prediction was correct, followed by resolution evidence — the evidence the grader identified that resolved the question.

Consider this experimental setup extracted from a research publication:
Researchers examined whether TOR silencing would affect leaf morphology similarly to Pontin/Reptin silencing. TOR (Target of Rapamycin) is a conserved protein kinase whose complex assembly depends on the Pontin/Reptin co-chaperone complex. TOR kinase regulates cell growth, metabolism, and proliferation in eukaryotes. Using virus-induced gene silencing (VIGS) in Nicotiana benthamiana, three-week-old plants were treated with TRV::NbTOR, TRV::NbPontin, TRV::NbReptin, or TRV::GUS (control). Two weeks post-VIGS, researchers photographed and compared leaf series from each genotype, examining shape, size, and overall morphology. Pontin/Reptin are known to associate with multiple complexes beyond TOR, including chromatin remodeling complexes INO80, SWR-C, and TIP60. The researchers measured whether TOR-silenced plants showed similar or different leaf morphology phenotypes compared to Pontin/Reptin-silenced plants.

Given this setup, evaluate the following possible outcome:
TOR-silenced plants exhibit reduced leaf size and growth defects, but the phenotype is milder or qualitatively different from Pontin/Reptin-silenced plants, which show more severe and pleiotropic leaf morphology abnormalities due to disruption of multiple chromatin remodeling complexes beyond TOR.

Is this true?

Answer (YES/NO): NO